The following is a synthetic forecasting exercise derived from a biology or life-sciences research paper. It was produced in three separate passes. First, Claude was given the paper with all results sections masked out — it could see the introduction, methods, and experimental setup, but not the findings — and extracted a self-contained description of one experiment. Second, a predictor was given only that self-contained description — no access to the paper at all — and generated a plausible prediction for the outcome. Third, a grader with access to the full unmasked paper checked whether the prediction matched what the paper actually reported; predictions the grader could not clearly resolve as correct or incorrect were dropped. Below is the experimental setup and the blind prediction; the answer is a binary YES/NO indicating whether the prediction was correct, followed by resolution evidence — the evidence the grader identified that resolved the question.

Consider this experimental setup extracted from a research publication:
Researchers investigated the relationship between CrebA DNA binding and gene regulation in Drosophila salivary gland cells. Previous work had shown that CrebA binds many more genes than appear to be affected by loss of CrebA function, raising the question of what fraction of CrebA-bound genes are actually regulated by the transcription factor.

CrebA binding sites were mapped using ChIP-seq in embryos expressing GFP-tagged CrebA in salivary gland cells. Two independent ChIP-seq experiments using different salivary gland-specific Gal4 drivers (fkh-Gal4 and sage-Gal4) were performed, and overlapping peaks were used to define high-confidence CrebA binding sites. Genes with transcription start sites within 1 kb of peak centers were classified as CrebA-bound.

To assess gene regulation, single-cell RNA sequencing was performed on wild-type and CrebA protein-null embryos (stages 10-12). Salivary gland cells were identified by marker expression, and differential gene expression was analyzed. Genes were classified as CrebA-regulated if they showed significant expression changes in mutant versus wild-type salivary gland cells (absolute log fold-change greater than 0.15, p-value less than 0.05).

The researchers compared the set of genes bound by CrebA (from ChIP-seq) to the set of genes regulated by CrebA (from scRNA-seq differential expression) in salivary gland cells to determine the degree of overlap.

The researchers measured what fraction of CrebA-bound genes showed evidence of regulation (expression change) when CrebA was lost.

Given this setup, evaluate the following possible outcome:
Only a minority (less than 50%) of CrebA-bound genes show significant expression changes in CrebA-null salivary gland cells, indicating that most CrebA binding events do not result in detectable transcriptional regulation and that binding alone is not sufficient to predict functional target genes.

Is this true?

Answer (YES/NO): YES